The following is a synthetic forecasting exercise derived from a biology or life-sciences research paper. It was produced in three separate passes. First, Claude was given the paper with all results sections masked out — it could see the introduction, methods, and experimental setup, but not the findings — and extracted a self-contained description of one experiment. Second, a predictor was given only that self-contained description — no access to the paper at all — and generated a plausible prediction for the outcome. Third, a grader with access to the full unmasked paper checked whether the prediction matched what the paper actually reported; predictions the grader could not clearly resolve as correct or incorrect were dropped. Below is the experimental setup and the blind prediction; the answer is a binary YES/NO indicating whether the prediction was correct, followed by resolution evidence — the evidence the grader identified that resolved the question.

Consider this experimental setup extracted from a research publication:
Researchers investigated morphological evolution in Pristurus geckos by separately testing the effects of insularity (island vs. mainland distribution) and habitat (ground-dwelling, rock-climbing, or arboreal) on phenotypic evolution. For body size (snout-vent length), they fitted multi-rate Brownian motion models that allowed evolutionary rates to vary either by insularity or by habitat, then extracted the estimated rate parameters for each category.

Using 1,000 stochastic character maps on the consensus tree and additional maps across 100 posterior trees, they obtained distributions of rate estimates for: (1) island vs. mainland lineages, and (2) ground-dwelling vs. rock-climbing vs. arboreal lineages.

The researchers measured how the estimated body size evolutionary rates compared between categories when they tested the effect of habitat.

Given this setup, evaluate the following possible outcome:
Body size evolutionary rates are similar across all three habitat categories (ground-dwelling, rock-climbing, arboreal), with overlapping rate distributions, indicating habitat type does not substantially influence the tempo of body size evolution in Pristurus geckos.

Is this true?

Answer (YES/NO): NO